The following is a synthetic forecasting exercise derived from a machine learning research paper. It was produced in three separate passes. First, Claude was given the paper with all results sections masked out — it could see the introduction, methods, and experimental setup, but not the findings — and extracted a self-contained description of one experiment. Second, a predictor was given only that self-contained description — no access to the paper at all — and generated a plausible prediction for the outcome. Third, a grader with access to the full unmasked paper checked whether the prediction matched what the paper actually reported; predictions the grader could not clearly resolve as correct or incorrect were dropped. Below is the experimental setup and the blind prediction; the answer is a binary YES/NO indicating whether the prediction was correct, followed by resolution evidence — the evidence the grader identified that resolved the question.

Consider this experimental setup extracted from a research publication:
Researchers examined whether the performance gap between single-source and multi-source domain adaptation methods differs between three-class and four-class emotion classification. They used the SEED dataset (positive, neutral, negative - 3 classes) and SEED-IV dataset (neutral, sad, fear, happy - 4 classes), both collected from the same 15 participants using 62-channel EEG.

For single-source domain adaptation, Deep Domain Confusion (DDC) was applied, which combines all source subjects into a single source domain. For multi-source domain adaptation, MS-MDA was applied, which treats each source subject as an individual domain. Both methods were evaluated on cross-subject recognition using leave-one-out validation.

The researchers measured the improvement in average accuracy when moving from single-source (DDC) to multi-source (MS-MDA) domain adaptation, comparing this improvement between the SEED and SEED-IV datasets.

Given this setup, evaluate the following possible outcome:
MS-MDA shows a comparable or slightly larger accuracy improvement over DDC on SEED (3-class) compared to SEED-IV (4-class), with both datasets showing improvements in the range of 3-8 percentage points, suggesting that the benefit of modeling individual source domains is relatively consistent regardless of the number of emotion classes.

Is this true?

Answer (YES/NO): NO